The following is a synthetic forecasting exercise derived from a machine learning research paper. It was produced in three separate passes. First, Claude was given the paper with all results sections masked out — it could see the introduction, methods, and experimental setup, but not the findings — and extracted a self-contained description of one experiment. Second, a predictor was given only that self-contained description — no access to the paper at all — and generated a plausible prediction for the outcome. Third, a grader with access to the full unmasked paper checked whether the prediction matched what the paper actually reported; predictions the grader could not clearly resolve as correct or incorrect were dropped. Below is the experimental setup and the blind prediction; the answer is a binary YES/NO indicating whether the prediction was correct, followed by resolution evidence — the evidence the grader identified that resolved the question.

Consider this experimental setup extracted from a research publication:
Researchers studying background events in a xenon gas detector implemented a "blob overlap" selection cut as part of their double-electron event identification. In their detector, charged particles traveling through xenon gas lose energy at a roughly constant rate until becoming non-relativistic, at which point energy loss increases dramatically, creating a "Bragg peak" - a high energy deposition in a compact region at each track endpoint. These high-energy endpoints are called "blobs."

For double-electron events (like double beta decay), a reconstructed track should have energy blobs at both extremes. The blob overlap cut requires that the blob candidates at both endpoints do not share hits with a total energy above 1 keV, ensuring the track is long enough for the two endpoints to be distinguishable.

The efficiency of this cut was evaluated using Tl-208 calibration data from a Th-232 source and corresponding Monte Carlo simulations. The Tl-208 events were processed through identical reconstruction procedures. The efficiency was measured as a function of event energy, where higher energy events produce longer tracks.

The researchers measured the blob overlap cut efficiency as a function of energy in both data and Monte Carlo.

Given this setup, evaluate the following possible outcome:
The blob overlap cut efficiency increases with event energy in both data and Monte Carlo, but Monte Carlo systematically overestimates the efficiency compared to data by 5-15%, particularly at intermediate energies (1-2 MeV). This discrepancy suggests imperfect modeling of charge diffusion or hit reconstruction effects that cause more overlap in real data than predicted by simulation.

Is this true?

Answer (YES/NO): NO